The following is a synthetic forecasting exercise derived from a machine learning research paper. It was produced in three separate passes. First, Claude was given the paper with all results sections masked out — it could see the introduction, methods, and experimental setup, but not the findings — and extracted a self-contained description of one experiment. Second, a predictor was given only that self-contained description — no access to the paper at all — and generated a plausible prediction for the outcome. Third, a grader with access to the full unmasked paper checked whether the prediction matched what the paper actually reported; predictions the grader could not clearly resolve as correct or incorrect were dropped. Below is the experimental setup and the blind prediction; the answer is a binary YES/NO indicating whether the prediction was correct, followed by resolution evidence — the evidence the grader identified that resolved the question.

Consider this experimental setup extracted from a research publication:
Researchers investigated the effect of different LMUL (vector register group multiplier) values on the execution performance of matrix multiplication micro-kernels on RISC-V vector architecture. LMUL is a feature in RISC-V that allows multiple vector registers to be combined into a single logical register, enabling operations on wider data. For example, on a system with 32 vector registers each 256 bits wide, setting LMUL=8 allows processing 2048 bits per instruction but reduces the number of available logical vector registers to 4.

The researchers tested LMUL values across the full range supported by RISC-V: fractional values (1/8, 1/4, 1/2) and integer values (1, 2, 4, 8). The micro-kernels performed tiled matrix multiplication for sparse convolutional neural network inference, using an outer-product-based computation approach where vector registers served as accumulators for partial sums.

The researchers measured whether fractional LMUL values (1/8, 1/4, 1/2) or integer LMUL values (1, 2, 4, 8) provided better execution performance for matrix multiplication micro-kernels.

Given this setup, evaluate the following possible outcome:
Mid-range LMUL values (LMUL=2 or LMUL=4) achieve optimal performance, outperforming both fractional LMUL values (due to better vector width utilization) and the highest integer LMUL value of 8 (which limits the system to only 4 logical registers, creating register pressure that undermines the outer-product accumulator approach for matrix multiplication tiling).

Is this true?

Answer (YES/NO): NO